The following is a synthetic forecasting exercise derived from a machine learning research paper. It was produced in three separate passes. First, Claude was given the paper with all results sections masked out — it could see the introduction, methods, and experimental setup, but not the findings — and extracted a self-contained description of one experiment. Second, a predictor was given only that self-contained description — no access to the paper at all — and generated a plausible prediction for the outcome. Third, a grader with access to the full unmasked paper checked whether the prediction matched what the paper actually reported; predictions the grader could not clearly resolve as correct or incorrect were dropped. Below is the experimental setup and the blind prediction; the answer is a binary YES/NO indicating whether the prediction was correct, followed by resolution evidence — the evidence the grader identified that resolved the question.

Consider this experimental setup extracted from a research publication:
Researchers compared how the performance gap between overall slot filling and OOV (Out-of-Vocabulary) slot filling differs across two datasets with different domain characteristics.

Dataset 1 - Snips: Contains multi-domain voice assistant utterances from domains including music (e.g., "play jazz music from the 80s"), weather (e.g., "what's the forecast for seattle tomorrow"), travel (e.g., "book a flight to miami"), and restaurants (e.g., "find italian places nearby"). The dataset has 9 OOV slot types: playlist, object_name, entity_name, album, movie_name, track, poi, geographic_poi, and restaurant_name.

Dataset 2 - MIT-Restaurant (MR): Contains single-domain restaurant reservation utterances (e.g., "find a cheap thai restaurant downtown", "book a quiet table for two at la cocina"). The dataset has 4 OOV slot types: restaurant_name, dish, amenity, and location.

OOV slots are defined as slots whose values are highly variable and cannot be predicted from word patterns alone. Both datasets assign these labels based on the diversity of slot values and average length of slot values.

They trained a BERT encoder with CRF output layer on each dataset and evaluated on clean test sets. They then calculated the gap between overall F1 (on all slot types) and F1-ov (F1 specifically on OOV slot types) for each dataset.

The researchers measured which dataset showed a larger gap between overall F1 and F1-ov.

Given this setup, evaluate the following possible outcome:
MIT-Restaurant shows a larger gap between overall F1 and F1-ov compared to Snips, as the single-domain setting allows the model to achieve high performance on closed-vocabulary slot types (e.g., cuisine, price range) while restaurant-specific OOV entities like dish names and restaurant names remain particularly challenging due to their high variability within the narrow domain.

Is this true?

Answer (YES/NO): NO